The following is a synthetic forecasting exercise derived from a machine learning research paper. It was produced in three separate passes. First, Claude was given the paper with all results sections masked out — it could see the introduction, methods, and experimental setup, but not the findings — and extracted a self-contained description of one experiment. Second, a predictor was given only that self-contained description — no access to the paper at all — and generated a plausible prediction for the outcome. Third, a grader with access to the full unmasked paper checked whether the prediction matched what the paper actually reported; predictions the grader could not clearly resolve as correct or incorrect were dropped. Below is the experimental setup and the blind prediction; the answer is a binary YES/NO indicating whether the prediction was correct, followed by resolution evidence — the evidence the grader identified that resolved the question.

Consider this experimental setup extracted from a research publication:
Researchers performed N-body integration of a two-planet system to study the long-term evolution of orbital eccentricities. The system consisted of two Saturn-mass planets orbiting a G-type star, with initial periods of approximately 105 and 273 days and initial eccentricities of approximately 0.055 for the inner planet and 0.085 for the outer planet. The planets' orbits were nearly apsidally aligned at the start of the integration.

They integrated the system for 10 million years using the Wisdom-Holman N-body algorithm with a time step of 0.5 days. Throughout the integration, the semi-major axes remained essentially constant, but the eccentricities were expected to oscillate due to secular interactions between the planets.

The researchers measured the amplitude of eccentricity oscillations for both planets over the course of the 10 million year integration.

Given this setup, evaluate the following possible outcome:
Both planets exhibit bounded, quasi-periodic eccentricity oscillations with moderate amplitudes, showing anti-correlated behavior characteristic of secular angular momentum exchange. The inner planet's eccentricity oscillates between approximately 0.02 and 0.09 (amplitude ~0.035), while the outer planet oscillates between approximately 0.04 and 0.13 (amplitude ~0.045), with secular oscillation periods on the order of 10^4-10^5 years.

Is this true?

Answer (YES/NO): NO